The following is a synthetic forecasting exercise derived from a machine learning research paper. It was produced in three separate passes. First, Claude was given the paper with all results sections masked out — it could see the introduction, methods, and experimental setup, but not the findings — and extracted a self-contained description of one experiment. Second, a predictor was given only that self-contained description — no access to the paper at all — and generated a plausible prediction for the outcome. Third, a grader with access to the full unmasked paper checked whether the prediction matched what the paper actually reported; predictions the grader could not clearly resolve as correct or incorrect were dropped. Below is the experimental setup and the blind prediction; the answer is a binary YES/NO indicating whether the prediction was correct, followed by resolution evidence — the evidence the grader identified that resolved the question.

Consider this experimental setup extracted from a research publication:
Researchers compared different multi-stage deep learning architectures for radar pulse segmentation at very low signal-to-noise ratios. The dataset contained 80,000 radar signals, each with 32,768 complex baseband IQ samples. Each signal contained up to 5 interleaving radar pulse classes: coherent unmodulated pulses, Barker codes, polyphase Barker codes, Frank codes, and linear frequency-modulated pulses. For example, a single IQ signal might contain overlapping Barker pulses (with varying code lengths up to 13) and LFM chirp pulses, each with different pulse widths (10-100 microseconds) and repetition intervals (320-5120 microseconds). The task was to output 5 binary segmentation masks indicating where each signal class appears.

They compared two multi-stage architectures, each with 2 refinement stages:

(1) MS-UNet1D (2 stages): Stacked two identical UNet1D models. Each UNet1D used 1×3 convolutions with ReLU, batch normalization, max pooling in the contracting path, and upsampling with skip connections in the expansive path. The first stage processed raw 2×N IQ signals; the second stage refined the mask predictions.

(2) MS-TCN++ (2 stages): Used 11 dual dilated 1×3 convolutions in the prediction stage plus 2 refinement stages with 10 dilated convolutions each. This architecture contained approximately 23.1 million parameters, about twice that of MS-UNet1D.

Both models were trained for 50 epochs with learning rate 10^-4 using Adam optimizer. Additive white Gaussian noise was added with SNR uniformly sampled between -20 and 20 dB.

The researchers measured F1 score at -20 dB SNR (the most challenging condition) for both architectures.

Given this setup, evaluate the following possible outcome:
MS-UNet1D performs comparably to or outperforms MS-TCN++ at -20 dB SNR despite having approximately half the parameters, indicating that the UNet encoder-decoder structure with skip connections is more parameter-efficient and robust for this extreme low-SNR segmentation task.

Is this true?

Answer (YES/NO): NO